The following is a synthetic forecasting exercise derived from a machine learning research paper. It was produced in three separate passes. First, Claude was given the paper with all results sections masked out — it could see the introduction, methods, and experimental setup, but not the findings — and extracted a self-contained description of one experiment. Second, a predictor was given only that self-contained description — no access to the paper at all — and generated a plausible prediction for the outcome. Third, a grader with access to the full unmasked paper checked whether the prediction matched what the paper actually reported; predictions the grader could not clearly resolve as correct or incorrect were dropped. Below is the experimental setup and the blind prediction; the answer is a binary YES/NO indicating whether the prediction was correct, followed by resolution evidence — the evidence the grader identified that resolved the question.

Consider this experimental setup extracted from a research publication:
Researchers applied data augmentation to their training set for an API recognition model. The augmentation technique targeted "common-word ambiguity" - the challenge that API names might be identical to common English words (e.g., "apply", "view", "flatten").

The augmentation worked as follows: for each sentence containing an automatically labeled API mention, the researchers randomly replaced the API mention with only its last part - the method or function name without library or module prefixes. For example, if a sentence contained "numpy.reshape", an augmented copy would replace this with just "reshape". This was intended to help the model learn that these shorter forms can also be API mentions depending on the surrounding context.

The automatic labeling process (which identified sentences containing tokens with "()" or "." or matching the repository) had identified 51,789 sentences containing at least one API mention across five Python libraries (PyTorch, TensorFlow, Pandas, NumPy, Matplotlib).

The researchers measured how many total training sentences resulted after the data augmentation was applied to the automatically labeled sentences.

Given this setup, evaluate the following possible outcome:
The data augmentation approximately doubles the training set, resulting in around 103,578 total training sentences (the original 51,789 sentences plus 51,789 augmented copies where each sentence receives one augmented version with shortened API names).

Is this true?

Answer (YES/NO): NO